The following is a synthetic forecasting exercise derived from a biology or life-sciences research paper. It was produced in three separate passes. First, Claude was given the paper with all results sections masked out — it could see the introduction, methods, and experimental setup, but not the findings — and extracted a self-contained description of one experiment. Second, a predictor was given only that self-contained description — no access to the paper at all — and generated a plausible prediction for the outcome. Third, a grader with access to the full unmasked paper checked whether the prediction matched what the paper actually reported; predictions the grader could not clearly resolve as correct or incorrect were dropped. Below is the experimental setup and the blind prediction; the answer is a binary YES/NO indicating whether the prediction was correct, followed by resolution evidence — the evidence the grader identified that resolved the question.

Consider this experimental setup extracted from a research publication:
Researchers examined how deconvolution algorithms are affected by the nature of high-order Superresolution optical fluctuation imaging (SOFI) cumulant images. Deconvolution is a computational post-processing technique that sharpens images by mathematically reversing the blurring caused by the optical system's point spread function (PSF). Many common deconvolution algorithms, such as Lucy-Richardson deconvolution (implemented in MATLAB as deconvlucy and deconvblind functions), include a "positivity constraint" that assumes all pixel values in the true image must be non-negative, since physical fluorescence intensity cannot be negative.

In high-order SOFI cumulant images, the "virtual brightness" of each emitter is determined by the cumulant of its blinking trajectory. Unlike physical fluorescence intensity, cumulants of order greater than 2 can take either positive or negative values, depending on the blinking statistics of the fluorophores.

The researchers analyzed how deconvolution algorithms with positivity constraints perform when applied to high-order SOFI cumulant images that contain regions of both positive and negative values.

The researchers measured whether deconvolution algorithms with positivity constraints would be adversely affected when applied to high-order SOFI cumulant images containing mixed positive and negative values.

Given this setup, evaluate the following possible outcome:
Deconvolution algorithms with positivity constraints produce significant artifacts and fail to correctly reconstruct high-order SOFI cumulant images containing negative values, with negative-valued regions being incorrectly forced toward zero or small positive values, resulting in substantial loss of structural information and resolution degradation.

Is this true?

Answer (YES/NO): YES